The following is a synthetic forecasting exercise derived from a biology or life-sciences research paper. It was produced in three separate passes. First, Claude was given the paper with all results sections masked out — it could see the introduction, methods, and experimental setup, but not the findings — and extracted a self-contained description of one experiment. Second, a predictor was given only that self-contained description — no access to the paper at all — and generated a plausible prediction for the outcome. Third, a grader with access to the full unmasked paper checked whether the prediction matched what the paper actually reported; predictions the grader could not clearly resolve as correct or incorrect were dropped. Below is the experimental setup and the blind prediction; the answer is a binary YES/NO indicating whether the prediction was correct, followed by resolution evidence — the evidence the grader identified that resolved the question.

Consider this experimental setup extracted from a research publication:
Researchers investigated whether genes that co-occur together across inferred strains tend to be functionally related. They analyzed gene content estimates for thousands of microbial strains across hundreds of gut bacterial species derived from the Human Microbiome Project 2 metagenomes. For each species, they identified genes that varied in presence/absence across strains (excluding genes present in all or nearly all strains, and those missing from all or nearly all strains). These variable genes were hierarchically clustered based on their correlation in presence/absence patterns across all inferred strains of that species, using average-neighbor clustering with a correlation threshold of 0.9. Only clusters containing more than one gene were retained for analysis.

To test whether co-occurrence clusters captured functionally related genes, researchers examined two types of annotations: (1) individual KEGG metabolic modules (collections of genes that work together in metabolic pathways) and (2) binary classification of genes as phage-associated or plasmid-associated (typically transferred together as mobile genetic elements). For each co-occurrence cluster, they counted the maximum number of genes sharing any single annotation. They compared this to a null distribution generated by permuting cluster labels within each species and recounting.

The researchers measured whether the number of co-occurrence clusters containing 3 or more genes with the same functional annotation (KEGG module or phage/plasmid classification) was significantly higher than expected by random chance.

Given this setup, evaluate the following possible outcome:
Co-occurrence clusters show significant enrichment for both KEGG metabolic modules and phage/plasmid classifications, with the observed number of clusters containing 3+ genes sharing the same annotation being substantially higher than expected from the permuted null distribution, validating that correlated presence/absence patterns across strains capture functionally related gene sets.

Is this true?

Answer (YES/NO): YES